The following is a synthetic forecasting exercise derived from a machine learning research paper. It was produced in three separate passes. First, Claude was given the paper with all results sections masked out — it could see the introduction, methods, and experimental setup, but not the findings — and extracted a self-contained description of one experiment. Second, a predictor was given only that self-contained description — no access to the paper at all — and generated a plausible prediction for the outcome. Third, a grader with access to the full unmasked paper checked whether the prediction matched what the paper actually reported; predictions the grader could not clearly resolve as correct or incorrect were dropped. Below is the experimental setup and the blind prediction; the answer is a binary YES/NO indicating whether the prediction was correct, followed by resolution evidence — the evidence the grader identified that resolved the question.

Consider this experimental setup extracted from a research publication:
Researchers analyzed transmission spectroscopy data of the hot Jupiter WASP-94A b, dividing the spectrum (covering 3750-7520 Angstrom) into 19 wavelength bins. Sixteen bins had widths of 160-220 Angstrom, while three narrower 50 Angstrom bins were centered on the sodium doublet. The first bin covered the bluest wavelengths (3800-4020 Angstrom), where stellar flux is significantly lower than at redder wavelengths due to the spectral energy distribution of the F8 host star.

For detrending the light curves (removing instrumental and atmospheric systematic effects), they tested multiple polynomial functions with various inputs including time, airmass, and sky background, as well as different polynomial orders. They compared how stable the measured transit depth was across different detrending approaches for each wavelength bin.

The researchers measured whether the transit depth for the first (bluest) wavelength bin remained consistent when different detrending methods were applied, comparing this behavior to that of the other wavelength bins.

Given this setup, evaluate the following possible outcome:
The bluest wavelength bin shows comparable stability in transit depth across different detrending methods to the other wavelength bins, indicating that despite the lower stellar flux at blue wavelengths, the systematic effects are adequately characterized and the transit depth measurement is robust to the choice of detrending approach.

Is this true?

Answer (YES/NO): NO